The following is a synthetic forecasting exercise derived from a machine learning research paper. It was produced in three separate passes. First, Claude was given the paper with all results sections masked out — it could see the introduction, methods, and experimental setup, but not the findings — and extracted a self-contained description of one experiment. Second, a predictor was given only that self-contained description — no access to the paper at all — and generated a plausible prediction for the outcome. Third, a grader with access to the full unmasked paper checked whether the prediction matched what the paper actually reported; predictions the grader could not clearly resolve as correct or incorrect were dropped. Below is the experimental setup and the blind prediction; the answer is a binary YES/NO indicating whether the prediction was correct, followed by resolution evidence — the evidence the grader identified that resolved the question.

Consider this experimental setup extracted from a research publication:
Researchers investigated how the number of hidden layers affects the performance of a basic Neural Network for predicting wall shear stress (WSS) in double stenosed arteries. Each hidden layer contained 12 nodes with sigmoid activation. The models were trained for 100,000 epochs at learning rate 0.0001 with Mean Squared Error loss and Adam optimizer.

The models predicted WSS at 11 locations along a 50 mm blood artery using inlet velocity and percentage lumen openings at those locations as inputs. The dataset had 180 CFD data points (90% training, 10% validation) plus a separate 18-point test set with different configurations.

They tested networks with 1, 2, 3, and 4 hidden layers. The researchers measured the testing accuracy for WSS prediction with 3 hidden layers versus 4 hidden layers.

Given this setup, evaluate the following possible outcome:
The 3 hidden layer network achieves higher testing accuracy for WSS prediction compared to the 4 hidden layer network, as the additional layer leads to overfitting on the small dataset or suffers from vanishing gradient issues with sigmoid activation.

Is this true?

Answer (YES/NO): YES